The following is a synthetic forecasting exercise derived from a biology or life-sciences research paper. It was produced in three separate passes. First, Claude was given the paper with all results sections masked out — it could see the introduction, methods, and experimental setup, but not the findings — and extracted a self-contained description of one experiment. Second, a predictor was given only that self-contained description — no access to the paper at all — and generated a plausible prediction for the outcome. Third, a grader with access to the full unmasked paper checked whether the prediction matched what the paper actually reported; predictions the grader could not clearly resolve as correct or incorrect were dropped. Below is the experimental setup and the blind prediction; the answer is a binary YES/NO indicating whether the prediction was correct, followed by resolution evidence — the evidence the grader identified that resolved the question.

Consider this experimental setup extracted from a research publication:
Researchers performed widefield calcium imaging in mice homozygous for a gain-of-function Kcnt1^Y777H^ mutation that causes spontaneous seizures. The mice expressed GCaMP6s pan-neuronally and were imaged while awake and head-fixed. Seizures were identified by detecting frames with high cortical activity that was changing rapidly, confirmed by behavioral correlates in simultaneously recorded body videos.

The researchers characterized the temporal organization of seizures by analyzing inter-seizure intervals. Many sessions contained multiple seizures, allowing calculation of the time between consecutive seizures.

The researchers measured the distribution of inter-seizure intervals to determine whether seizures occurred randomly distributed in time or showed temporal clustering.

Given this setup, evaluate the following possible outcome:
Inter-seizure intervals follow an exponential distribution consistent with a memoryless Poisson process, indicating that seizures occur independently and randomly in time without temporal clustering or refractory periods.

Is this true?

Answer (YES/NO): NO